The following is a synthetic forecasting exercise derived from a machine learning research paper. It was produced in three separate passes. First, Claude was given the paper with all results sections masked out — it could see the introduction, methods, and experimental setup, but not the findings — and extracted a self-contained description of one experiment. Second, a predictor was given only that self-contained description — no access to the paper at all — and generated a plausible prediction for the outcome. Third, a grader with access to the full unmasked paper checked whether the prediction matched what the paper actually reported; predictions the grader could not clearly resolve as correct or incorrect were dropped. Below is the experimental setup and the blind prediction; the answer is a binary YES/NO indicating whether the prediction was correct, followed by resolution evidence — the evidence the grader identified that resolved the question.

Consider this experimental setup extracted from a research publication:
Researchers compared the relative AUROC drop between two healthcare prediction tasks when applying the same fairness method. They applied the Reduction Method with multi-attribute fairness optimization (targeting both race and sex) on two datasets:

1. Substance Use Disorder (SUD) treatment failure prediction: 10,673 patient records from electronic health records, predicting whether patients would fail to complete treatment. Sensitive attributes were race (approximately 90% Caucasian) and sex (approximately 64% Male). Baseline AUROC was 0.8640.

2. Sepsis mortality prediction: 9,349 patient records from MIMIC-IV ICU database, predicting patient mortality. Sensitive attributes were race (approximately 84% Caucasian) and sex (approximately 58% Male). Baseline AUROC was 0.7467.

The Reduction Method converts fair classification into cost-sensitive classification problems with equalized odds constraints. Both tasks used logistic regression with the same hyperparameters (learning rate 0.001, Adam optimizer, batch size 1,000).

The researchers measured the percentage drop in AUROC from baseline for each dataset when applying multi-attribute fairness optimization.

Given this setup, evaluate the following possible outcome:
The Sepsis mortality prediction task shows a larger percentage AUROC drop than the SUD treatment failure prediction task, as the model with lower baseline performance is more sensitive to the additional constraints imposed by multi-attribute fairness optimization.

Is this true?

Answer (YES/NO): YES